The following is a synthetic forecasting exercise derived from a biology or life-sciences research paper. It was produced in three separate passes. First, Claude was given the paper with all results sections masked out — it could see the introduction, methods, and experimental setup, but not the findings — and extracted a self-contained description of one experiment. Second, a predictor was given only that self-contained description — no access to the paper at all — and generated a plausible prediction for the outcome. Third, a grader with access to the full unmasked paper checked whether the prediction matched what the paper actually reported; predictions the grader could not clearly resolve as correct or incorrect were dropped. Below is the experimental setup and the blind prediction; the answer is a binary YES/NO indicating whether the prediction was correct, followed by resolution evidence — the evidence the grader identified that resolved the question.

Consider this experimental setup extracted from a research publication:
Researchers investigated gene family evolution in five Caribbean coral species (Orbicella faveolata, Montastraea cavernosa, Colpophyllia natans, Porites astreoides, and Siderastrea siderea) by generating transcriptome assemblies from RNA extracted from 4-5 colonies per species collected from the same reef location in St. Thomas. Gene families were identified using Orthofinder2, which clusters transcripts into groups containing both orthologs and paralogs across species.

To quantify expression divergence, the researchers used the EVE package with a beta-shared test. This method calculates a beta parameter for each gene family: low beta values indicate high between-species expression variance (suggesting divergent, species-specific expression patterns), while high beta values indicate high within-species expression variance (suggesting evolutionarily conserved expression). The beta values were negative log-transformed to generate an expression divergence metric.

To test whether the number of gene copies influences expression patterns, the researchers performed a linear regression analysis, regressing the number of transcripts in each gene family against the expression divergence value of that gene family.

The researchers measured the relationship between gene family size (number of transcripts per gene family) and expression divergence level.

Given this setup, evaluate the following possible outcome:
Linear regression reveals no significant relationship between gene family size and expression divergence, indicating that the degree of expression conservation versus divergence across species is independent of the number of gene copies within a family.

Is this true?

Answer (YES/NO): NO